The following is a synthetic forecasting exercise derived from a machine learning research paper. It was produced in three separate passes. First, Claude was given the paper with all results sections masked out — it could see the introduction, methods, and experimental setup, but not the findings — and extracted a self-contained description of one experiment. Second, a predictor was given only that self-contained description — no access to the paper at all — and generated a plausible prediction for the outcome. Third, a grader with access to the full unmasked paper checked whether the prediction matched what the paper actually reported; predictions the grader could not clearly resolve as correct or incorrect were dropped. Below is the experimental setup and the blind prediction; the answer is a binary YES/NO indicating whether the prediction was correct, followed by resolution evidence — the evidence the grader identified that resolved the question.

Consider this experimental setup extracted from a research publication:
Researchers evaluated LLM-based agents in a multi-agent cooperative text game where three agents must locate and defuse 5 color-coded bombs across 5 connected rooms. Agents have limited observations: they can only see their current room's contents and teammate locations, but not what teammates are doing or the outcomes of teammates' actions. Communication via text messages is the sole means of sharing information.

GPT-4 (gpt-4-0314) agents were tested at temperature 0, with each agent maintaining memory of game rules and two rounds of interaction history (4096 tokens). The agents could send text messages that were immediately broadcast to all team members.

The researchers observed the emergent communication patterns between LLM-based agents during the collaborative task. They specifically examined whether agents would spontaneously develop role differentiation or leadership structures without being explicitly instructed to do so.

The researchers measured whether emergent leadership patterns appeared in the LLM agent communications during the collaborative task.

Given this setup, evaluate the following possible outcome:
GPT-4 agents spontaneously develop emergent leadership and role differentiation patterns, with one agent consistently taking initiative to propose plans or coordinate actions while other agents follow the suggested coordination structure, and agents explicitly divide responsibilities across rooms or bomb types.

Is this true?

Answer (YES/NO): NO